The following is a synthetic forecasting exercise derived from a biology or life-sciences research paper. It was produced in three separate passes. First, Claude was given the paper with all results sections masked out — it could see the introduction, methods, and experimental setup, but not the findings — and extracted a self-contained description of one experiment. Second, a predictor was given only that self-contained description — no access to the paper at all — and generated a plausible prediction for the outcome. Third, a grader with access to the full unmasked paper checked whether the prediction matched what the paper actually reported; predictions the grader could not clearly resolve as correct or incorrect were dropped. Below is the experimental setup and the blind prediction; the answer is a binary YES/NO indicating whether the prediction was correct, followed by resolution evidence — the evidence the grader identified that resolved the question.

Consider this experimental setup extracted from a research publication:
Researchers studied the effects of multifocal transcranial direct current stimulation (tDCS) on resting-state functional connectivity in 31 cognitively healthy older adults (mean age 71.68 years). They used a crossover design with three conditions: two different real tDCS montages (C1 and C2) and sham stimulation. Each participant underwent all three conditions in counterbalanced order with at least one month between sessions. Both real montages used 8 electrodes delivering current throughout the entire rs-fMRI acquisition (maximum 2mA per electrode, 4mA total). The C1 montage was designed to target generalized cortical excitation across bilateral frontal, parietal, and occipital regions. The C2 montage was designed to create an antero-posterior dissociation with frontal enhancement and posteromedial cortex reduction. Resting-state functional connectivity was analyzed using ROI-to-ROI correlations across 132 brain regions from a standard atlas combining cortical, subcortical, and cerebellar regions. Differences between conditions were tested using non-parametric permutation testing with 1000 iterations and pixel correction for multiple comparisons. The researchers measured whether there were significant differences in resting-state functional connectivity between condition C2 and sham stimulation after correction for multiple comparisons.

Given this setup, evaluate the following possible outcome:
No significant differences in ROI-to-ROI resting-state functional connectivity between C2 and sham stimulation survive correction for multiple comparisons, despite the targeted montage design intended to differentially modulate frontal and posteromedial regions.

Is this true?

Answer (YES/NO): YES